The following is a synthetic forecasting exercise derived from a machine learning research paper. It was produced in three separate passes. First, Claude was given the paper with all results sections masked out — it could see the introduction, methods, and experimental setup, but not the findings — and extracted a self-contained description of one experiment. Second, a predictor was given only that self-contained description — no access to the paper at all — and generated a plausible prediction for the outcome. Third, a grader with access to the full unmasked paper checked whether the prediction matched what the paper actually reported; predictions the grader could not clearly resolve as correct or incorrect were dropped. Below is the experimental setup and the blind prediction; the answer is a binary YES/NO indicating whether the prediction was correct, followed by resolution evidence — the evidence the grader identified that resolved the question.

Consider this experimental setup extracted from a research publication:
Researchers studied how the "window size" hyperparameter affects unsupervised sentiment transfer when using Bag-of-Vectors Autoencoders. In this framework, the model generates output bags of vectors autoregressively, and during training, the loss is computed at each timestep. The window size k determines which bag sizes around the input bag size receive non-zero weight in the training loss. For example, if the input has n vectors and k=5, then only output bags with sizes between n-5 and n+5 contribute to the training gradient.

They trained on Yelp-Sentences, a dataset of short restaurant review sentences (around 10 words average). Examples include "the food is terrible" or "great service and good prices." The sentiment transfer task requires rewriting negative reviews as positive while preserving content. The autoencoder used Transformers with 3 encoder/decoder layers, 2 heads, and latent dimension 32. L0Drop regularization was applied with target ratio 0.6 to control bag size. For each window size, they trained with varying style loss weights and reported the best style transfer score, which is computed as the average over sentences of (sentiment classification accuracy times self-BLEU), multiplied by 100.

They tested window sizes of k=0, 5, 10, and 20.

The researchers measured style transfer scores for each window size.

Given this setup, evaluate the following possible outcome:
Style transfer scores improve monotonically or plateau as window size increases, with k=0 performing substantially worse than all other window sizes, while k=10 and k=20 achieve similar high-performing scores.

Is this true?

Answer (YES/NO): NO